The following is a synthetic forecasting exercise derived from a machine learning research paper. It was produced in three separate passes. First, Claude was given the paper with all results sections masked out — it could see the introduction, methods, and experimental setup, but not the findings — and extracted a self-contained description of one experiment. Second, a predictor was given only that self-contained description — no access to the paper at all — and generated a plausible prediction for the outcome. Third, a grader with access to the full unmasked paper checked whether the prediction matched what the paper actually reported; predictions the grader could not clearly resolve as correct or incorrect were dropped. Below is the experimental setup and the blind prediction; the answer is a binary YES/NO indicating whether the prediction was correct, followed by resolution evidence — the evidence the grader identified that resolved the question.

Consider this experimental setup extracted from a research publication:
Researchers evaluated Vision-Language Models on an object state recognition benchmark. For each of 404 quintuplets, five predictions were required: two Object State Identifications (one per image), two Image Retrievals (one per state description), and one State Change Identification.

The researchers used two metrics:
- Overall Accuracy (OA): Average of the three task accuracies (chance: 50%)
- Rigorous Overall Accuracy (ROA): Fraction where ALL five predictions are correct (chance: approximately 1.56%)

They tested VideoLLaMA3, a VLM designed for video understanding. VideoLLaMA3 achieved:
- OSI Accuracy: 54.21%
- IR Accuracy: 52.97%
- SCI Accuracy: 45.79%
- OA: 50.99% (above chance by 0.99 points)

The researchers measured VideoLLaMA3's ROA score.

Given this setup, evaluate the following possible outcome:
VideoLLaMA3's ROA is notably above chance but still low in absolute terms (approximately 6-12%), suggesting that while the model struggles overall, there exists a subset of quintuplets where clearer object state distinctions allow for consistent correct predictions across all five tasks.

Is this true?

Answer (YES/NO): NO